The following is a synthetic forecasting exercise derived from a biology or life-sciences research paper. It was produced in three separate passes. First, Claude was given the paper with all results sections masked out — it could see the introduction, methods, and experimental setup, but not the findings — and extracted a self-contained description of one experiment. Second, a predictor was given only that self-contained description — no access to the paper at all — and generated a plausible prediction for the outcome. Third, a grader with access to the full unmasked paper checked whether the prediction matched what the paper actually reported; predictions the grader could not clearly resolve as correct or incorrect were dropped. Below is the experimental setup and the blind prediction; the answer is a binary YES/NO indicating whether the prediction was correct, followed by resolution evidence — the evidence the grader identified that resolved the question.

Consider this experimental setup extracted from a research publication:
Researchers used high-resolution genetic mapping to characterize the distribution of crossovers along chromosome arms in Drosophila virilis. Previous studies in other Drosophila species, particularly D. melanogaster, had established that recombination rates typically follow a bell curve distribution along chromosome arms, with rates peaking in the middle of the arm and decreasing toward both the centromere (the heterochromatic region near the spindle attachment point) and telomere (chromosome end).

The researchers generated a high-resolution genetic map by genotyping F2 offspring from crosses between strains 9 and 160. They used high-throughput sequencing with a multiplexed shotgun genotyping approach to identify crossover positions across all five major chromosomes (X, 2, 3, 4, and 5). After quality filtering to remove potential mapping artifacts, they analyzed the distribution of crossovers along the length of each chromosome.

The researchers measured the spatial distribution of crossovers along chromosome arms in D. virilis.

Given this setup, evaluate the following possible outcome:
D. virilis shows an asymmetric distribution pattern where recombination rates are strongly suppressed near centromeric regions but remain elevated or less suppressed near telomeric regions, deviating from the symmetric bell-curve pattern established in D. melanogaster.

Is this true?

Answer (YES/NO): NO